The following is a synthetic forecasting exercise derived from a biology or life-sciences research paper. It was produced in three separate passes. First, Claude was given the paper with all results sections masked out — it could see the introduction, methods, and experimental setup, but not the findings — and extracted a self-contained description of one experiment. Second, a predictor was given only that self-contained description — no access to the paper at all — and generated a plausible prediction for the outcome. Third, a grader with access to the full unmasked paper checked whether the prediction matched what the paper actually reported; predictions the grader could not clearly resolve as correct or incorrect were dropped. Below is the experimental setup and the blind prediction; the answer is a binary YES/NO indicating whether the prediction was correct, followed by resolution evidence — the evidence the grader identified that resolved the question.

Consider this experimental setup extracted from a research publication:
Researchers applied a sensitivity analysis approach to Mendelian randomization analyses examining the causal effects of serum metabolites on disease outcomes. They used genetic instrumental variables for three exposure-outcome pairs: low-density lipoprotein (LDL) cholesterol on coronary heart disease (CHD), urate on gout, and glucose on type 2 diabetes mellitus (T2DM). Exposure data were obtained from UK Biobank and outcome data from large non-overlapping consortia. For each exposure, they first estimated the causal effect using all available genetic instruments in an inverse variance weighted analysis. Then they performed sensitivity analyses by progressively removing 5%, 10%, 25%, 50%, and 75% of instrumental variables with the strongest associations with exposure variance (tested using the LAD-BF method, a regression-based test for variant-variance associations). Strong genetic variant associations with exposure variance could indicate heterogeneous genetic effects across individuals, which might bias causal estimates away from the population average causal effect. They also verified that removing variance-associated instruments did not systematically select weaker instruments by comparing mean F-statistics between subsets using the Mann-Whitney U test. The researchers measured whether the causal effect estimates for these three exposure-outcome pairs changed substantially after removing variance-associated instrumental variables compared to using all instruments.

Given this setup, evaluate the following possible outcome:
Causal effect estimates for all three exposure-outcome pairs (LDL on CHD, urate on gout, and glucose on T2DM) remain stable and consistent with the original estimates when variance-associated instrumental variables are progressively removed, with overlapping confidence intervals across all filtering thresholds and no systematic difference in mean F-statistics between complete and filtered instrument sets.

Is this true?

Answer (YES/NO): NO